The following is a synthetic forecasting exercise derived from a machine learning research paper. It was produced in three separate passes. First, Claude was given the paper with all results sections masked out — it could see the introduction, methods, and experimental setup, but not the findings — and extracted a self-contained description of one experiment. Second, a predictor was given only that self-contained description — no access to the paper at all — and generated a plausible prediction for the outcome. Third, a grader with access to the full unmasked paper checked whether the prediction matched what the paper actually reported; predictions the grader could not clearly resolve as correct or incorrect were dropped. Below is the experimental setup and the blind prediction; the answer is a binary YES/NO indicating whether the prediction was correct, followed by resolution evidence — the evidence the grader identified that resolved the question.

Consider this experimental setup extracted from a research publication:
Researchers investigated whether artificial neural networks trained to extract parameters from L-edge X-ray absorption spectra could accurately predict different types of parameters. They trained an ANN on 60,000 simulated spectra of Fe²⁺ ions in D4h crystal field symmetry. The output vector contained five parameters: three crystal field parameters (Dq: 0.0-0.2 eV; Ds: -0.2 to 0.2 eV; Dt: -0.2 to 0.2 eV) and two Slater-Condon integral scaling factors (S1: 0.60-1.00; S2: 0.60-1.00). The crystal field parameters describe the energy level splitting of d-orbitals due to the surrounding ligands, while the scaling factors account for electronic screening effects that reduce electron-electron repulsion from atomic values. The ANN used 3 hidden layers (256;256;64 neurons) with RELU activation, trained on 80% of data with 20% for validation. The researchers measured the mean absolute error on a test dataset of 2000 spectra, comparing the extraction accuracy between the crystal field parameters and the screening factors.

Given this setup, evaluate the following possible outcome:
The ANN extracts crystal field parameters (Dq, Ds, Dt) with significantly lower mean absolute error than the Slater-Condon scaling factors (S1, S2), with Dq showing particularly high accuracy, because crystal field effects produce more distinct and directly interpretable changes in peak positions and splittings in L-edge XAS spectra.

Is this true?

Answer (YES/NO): NO